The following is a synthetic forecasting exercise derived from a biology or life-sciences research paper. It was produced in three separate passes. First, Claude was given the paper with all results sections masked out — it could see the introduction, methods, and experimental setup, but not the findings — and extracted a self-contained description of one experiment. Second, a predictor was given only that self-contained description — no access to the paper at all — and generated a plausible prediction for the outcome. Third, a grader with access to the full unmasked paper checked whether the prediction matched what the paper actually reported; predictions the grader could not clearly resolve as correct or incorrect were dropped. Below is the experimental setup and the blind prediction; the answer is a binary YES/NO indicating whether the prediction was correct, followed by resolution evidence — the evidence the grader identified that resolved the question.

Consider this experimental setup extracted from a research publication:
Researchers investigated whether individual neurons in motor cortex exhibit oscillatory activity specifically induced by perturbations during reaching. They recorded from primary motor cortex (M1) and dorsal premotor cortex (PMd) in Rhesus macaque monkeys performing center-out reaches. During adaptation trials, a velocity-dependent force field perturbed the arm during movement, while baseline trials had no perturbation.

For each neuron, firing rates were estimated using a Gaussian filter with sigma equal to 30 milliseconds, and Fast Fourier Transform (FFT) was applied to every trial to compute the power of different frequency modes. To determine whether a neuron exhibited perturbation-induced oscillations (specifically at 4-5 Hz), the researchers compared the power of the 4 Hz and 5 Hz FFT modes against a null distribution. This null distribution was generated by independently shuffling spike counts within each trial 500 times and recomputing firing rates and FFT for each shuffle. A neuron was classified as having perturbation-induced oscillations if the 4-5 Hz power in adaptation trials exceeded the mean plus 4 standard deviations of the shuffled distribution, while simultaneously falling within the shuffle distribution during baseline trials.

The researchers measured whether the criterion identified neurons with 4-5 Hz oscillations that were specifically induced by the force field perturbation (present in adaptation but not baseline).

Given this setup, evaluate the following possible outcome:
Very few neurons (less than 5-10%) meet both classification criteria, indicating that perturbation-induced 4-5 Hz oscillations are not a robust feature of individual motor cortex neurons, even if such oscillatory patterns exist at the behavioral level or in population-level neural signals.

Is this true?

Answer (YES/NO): YES